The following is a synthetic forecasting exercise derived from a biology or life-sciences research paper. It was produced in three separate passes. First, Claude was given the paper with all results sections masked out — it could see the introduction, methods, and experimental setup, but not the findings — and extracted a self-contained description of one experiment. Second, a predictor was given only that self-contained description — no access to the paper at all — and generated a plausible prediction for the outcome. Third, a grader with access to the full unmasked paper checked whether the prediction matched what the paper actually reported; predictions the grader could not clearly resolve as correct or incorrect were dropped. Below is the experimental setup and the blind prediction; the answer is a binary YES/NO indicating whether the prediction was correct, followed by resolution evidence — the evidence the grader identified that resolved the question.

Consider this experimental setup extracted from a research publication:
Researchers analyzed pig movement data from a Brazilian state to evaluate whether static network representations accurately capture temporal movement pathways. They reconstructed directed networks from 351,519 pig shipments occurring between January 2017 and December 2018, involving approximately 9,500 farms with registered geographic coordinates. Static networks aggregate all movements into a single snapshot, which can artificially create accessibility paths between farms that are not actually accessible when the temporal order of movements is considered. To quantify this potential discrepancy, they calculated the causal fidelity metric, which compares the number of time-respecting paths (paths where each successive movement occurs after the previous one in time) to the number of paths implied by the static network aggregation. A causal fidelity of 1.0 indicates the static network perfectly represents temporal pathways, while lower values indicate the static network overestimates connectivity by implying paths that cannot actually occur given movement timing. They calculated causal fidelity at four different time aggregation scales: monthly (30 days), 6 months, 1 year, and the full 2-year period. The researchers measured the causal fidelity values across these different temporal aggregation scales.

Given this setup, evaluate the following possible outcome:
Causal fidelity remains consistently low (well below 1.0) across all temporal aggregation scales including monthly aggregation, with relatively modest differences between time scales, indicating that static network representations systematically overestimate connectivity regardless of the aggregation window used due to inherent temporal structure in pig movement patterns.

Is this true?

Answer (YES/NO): NO